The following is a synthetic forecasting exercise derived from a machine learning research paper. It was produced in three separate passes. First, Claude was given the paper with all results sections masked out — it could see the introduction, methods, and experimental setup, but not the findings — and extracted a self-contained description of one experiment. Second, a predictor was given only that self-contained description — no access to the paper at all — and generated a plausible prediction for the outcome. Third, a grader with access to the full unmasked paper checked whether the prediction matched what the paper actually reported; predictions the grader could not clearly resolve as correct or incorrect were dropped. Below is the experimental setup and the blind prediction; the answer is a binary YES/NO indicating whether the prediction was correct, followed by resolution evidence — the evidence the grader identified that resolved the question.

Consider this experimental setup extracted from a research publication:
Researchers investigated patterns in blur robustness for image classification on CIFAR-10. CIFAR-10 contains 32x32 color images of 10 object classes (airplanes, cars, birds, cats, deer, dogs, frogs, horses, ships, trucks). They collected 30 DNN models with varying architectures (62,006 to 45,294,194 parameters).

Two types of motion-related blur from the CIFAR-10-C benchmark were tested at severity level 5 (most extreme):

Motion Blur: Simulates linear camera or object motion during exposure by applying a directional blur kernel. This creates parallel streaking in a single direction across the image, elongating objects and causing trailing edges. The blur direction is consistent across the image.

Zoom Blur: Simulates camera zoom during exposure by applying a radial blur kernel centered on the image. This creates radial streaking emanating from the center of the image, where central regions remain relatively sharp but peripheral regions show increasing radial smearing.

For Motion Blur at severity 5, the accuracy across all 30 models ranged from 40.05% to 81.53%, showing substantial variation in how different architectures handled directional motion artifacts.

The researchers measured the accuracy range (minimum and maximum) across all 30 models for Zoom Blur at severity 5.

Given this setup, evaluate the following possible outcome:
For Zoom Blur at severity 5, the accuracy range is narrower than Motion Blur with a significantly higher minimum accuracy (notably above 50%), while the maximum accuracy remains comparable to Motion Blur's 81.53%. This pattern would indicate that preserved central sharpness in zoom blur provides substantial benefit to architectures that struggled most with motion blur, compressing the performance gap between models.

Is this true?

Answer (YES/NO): NO